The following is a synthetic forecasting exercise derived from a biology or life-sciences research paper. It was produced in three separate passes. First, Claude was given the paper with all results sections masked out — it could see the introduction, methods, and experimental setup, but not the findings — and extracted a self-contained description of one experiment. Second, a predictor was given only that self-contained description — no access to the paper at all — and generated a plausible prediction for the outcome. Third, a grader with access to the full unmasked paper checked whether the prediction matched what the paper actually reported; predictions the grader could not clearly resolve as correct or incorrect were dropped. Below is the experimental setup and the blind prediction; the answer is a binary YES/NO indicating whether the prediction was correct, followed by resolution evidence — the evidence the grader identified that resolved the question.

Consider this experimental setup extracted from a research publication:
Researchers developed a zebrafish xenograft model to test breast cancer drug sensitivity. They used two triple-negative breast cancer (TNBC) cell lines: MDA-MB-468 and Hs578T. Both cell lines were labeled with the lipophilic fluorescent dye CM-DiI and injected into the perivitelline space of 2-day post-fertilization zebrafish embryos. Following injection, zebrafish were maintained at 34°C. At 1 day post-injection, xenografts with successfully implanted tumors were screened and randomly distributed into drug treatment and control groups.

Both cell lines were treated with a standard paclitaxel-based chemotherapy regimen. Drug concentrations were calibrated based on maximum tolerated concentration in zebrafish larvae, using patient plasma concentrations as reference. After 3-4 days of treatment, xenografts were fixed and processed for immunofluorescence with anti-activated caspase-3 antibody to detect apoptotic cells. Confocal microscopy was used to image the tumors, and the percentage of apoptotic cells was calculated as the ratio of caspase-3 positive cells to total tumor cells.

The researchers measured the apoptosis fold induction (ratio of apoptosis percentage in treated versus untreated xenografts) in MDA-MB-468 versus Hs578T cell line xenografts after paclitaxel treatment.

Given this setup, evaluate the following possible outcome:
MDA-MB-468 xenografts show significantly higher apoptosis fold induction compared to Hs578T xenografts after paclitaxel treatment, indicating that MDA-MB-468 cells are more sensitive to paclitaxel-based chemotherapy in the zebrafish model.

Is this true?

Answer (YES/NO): NO